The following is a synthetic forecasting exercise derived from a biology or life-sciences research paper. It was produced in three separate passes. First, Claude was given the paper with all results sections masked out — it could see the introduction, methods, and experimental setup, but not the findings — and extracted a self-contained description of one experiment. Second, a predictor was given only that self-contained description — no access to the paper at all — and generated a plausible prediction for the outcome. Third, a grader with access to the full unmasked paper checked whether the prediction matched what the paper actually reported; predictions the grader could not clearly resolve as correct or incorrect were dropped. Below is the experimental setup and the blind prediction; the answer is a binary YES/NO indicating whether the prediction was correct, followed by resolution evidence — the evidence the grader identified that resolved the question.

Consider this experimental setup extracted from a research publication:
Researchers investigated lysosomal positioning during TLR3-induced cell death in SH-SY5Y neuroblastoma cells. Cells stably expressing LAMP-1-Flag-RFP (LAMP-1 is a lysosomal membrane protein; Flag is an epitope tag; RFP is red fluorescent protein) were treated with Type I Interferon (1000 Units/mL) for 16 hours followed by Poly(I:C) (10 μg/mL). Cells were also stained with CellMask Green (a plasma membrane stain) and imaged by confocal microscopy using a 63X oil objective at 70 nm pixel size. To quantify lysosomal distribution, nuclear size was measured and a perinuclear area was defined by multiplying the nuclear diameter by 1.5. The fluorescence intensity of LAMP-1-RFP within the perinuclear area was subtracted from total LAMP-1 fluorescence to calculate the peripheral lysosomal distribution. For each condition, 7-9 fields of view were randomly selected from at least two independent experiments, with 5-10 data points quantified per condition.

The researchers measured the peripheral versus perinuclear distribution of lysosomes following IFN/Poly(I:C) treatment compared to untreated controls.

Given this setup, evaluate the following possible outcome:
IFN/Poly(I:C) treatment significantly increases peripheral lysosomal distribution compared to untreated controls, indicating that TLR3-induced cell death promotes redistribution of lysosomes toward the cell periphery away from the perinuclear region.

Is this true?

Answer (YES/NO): YES